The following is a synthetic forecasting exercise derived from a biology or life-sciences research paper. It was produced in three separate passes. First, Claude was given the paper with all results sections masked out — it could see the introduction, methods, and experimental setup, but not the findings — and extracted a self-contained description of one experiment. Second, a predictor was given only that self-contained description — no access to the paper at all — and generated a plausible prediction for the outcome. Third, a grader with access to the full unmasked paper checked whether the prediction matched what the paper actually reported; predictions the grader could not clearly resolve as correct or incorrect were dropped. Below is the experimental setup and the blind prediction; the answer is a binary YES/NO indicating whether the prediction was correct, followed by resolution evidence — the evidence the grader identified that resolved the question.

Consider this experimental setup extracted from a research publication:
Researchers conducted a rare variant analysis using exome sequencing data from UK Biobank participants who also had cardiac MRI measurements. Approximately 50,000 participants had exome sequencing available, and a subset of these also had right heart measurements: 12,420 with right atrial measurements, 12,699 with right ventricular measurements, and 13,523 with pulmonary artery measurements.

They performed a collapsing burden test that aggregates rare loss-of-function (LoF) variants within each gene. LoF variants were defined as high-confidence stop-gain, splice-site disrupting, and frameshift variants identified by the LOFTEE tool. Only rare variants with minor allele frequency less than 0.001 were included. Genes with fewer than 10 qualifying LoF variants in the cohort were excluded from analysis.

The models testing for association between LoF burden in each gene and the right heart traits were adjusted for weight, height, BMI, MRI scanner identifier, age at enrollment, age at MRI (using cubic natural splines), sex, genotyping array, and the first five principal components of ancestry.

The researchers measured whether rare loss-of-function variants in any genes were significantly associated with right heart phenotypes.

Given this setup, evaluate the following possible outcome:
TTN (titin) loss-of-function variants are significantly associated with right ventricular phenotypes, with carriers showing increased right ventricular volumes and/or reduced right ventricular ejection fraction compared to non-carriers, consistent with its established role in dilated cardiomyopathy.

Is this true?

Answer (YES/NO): NO